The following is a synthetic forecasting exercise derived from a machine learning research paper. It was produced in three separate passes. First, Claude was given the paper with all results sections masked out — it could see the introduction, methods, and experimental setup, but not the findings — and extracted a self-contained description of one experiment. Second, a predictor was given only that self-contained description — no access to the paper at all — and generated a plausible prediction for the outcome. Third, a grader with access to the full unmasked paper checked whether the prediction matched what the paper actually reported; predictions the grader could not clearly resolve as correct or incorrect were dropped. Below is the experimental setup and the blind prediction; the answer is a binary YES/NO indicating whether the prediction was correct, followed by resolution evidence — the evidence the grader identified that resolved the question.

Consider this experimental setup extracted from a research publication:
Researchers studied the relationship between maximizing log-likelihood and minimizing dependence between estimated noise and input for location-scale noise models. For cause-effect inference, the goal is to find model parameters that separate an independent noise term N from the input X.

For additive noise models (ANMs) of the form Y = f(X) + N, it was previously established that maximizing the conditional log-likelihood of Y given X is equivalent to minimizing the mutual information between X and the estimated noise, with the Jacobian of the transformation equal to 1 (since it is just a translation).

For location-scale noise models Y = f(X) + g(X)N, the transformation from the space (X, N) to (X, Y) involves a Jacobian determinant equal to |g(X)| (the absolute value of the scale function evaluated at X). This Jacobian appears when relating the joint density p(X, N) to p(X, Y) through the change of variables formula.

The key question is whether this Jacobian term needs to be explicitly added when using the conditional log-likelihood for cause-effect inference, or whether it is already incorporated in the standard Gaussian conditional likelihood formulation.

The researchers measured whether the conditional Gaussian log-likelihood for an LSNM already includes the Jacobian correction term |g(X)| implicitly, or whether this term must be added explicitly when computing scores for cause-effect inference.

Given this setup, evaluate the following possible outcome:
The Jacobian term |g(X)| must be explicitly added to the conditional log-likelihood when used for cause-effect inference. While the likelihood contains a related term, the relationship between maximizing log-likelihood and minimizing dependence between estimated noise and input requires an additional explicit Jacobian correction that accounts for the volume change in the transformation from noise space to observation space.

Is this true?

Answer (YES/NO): NO